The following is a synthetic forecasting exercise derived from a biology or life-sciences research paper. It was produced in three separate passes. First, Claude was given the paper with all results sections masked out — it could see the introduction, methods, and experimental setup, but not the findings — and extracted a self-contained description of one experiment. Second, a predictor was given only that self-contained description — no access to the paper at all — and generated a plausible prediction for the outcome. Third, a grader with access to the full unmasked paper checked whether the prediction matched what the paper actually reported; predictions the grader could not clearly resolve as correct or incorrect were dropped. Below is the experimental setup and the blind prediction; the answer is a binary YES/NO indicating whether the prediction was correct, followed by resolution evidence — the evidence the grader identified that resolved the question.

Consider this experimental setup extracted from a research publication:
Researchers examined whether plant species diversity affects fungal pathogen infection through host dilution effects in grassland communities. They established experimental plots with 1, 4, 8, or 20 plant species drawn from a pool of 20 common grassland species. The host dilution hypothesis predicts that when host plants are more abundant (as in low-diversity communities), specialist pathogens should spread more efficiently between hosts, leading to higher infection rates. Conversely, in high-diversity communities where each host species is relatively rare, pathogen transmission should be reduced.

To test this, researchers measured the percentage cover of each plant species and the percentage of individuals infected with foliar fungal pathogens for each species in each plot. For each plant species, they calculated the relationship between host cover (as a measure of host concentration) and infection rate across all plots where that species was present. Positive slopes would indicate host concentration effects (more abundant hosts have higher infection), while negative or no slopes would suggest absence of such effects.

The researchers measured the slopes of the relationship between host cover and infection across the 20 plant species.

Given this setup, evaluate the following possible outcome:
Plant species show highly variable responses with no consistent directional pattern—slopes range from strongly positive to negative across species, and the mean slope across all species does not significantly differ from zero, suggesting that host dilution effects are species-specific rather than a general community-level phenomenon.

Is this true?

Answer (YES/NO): NO